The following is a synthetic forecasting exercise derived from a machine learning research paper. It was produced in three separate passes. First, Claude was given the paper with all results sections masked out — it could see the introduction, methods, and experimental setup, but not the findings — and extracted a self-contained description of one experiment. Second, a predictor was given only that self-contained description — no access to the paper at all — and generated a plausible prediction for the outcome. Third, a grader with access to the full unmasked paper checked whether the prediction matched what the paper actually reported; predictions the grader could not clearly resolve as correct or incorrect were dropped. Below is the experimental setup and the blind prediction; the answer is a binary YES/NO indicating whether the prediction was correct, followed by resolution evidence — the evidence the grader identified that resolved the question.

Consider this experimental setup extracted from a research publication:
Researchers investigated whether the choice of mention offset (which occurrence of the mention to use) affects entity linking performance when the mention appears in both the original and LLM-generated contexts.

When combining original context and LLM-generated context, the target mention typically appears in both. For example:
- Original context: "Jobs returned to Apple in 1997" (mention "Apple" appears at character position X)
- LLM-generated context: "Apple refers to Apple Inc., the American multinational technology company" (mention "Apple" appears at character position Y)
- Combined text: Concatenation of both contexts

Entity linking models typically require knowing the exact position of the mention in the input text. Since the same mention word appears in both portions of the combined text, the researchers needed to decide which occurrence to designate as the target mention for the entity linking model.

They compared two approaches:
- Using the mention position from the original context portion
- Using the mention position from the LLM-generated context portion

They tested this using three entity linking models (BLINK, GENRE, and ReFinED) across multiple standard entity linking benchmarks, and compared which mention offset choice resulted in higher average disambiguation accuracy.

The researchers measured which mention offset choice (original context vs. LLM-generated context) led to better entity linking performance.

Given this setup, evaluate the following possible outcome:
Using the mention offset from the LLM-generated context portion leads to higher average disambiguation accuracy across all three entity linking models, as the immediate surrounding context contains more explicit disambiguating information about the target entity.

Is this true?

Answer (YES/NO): NO